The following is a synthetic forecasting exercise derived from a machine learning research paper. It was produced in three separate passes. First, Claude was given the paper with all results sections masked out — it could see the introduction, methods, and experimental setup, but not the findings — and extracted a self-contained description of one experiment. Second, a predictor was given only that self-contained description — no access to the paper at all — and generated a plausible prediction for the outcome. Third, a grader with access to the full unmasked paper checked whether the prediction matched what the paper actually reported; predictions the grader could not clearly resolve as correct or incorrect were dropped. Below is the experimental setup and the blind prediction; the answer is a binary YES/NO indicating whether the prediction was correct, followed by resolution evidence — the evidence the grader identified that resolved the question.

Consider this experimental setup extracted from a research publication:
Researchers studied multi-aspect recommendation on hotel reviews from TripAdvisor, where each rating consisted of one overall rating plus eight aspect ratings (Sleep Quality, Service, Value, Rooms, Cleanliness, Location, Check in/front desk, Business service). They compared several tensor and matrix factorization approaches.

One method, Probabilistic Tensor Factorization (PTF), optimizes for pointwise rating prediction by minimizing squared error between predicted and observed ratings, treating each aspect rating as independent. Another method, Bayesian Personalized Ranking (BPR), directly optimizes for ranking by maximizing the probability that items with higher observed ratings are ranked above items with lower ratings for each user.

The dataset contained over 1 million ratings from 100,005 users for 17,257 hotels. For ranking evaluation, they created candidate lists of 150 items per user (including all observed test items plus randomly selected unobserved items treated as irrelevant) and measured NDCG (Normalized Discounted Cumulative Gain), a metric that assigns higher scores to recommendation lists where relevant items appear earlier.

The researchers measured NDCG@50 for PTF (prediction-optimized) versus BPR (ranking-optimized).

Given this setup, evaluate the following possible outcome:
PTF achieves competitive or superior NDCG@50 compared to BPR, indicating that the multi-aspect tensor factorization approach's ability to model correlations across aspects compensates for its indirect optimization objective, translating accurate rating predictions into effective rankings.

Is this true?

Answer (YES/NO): NO